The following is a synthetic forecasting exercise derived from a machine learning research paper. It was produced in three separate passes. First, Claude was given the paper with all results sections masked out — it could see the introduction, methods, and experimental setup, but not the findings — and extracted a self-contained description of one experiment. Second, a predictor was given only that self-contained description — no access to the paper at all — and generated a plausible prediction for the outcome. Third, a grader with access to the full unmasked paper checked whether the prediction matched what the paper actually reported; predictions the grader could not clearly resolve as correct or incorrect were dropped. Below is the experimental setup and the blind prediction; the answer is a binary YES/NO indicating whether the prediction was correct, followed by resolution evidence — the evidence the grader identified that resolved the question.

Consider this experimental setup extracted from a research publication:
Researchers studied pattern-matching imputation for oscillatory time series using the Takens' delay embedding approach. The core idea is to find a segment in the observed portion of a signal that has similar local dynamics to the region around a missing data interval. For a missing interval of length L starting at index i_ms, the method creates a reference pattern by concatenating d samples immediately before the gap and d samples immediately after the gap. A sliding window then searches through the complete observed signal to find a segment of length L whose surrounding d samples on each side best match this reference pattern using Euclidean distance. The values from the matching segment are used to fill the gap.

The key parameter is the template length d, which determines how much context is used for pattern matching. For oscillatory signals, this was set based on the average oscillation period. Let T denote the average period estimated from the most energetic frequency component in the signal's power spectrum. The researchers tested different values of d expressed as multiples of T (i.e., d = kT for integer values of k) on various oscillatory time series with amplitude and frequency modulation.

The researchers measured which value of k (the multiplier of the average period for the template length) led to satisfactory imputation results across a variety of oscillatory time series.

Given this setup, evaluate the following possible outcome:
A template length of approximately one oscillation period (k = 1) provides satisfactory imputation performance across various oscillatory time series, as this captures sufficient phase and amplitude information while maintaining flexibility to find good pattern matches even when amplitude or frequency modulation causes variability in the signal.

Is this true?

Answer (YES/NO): NO